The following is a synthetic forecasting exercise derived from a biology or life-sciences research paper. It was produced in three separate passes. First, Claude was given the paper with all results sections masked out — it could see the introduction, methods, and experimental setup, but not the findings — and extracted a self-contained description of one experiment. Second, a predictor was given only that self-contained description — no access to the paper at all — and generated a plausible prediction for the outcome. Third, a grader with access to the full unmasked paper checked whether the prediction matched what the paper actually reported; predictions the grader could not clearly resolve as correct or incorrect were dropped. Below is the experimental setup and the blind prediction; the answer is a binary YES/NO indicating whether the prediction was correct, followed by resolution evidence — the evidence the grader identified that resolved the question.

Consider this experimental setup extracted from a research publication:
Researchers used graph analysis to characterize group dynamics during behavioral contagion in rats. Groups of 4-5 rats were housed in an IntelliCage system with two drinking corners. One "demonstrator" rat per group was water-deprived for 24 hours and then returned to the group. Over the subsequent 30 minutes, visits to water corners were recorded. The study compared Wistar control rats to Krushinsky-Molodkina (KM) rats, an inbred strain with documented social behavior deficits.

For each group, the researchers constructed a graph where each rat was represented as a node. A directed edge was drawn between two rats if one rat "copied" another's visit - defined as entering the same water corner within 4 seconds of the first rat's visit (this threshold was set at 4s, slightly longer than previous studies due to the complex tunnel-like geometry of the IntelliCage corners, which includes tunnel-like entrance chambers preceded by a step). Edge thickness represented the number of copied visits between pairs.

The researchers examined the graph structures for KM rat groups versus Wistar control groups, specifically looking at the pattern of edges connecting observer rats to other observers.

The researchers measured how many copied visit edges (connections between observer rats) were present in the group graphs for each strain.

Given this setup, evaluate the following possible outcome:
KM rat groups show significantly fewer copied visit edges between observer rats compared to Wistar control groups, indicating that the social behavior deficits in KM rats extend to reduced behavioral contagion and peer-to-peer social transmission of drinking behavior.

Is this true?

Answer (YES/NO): YES